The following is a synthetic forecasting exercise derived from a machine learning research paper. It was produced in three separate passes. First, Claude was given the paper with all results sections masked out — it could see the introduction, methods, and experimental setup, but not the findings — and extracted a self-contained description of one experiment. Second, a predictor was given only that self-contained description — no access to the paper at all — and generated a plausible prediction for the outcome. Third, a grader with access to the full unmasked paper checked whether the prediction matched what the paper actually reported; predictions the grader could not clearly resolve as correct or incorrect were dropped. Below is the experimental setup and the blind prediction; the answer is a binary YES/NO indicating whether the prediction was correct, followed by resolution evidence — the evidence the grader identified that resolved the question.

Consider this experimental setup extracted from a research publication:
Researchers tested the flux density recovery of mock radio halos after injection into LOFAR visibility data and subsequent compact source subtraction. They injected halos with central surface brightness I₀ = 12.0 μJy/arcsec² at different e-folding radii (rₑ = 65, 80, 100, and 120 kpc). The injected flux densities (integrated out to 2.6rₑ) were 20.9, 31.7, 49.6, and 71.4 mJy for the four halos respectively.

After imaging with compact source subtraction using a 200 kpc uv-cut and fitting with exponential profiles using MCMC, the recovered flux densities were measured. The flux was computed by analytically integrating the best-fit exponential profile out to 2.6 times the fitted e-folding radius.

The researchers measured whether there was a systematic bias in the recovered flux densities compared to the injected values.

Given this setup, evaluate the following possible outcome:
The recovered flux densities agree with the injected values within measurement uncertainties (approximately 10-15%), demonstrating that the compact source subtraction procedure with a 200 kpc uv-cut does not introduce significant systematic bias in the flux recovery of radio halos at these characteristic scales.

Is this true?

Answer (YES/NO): NO